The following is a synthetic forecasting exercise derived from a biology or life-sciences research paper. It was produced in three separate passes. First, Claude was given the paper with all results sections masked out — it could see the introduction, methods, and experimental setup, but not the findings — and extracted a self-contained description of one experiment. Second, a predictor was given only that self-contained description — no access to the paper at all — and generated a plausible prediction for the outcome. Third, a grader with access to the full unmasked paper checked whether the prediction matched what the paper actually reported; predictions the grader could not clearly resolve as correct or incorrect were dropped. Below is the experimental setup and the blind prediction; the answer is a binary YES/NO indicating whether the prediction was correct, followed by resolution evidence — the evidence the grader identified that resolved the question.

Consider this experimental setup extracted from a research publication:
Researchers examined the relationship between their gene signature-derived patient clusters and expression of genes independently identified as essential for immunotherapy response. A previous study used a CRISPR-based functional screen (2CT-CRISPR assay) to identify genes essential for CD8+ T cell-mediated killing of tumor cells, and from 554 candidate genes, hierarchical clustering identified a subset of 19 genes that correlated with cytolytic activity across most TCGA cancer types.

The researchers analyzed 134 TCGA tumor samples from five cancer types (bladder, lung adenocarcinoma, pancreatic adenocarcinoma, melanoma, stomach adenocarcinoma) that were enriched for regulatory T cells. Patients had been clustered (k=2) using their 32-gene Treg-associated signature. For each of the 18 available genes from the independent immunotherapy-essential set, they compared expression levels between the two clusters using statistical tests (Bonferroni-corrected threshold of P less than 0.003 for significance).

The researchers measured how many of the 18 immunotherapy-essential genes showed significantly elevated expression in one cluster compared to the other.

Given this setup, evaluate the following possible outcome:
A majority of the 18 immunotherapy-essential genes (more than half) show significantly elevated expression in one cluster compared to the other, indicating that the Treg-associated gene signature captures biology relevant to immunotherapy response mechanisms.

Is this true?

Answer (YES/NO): YES